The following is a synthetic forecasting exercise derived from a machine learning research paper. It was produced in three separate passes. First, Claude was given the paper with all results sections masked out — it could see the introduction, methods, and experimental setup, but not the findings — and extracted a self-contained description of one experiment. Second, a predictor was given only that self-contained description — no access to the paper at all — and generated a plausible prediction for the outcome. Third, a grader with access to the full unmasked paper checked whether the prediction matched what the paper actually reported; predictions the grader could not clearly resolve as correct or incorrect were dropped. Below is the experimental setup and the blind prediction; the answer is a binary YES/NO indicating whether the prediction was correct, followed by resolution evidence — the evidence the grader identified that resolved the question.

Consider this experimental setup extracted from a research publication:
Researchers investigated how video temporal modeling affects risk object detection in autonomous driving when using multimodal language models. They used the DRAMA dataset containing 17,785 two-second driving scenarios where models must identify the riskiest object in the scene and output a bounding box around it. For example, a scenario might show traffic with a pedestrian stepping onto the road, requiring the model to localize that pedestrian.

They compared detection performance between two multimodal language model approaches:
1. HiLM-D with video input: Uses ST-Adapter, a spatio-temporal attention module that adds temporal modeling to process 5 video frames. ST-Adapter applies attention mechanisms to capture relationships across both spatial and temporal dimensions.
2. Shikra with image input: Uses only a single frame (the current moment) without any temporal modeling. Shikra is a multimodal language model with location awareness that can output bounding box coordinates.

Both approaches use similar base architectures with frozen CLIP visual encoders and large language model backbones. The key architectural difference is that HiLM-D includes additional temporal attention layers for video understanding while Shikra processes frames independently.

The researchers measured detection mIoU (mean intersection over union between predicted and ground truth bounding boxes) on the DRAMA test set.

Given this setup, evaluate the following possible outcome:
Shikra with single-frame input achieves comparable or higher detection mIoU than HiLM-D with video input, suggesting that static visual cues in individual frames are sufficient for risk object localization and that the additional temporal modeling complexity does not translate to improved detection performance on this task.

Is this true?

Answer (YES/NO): YES